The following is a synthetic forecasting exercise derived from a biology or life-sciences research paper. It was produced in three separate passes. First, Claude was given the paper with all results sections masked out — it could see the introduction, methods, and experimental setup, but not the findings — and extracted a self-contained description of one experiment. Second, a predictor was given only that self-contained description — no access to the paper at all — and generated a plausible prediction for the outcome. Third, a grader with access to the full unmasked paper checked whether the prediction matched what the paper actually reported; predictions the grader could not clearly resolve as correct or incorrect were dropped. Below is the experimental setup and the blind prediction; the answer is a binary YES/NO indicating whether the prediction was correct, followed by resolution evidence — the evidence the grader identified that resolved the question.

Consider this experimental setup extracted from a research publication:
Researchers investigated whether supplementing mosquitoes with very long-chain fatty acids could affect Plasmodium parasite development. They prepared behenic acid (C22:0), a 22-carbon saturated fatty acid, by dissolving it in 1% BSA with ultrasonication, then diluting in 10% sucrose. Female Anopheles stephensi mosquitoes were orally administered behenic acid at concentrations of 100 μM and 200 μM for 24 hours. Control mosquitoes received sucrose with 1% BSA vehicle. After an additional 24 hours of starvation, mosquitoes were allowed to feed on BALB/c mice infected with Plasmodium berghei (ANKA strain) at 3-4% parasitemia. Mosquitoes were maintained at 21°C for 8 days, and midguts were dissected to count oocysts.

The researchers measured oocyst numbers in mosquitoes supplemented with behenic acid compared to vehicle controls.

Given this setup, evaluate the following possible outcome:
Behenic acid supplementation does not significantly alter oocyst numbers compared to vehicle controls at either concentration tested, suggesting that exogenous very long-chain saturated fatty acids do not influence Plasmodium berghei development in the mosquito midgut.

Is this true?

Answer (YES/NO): NO